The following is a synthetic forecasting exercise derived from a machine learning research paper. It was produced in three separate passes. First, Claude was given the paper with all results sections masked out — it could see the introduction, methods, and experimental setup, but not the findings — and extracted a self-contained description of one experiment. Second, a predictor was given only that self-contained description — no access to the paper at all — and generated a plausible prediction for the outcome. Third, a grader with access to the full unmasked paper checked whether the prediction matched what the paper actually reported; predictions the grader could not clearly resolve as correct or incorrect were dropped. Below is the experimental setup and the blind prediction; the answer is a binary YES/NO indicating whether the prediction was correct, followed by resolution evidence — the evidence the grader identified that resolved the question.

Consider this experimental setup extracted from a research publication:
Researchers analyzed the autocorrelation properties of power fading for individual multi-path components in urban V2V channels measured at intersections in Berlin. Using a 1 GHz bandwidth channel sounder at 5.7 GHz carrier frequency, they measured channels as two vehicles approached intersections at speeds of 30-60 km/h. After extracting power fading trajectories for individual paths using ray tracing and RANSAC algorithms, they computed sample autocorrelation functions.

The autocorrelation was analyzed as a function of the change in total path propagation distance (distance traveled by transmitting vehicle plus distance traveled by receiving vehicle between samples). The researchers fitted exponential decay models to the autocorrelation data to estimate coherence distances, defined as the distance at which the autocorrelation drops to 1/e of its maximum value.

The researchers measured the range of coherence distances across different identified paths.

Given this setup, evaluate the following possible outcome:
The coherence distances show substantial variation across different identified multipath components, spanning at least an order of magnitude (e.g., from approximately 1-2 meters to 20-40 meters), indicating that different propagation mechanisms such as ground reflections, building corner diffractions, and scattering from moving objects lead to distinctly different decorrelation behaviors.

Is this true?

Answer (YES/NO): NO